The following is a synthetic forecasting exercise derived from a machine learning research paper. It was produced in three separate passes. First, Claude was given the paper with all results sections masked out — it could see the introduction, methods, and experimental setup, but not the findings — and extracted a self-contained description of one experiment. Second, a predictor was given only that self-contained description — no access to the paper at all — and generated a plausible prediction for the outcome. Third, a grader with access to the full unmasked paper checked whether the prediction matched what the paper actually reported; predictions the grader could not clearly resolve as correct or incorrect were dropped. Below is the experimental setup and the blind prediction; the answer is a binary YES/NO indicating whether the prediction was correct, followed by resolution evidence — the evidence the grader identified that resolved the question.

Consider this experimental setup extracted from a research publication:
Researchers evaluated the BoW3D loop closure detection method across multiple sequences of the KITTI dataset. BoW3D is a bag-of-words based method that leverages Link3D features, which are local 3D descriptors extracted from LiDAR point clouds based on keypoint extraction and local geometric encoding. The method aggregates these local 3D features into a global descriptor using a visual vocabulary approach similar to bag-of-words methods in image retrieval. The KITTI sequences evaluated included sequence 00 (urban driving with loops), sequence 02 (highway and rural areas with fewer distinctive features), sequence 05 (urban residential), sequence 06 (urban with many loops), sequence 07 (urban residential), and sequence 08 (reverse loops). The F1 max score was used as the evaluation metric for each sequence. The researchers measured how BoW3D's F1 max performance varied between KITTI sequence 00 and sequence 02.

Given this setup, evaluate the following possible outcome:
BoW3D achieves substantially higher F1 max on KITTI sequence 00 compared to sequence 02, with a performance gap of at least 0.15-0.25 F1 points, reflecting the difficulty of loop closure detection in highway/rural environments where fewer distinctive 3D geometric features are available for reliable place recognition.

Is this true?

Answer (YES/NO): YES